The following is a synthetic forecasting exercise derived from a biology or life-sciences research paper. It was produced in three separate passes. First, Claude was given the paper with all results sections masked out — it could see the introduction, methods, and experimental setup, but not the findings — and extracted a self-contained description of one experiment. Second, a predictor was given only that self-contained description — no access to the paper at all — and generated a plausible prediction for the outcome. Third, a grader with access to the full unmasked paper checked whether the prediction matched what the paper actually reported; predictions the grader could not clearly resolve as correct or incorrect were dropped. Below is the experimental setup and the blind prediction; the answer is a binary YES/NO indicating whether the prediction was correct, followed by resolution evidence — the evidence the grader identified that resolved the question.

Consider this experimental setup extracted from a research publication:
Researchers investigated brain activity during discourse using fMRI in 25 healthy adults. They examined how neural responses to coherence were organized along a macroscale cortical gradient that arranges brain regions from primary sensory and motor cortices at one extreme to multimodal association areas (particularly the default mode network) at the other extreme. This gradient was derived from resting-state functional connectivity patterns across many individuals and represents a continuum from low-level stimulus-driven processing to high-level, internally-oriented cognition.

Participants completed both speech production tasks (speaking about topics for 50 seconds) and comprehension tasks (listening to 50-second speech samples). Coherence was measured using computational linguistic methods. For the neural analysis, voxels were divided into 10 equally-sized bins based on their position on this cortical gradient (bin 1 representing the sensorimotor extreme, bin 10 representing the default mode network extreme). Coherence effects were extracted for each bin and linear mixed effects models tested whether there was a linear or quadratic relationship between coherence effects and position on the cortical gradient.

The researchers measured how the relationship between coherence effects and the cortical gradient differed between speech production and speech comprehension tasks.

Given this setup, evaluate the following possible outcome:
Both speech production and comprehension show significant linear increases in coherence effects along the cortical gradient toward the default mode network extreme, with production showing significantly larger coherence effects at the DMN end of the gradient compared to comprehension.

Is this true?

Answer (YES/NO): NO